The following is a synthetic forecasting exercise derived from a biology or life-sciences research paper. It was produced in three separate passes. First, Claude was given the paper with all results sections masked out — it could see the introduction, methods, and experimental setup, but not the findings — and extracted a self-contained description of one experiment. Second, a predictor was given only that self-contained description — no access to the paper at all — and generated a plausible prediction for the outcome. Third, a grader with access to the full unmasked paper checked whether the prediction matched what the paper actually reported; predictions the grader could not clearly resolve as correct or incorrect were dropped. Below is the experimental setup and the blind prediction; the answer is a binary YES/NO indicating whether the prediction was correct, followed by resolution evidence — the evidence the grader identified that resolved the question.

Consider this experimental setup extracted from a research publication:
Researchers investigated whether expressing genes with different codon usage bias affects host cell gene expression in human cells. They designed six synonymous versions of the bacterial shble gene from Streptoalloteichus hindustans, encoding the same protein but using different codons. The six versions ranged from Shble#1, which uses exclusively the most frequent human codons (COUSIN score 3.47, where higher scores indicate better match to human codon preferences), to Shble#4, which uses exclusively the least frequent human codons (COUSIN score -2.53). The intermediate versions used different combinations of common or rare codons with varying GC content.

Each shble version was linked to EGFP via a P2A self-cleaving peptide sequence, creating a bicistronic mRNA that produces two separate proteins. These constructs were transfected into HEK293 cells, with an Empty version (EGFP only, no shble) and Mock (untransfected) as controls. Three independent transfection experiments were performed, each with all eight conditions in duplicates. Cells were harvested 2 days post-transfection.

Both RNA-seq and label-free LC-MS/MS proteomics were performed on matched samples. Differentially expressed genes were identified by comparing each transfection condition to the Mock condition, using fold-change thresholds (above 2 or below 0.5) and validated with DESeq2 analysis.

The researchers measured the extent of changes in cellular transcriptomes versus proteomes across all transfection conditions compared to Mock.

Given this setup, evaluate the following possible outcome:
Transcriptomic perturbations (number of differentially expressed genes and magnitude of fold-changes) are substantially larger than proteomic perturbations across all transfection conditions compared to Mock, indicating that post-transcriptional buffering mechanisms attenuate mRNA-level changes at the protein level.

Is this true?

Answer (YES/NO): YES